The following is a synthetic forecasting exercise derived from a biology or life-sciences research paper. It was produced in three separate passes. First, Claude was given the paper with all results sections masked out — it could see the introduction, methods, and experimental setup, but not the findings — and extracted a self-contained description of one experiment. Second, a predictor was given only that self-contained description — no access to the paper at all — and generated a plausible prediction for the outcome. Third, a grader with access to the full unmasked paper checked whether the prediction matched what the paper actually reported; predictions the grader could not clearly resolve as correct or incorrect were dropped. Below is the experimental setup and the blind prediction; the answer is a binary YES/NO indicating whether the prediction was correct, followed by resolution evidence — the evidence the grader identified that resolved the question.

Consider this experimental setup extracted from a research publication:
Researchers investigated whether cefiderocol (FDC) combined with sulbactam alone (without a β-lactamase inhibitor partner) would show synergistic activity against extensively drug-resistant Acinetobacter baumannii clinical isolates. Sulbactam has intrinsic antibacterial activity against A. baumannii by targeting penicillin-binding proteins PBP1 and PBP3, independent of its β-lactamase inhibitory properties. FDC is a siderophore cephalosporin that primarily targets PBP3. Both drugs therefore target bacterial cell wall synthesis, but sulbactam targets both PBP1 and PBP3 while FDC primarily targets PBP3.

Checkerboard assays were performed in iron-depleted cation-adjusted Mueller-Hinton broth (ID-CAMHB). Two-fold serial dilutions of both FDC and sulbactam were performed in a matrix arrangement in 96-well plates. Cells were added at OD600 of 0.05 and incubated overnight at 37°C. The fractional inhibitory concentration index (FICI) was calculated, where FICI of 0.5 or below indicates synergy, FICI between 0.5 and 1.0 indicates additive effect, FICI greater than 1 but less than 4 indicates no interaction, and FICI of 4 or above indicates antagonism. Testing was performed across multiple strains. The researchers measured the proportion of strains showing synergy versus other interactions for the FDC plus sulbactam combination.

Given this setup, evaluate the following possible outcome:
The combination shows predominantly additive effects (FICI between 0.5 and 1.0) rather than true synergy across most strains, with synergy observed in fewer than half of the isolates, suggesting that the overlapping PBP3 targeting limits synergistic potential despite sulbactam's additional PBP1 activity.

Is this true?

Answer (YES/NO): NO